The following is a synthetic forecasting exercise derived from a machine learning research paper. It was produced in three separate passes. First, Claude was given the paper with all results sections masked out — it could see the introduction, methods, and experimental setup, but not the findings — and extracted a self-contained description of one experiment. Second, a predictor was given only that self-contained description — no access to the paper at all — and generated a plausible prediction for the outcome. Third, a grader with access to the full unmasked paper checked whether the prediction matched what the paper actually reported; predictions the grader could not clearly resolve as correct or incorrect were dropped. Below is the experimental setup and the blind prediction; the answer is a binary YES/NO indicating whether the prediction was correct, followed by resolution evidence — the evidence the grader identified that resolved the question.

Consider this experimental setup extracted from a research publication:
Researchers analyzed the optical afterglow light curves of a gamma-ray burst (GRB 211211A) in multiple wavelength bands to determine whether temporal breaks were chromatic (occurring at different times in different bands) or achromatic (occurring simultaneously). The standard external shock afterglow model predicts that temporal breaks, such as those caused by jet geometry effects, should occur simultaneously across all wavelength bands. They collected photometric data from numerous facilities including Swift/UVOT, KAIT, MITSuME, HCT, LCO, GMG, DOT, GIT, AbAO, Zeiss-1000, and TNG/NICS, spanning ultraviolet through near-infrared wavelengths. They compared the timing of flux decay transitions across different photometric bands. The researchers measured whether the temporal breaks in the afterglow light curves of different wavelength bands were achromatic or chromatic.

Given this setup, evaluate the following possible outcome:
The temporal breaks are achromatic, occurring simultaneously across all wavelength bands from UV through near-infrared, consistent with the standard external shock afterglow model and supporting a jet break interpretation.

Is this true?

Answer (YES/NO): NO